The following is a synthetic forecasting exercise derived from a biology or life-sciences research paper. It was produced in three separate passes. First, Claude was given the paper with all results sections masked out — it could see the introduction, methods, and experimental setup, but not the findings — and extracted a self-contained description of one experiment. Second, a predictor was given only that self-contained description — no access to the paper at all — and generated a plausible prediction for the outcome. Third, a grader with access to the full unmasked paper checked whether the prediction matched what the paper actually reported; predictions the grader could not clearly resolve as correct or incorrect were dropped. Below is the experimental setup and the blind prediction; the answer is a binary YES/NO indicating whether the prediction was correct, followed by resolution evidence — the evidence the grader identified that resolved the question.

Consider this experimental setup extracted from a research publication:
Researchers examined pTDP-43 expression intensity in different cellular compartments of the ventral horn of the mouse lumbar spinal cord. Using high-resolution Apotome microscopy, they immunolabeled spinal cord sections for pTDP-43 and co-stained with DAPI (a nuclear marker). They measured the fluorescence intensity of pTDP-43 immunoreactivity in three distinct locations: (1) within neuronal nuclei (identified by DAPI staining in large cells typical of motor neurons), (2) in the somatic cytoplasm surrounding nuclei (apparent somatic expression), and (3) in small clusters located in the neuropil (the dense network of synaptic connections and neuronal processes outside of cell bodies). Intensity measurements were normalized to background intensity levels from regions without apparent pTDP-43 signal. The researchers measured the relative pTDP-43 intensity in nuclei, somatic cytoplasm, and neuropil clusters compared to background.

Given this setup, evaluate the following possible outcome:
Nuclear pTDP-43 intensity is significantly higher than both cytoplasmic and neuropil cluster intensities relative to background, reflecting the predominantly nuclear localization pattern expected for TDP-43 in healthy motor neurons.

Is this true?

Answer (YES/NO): YES